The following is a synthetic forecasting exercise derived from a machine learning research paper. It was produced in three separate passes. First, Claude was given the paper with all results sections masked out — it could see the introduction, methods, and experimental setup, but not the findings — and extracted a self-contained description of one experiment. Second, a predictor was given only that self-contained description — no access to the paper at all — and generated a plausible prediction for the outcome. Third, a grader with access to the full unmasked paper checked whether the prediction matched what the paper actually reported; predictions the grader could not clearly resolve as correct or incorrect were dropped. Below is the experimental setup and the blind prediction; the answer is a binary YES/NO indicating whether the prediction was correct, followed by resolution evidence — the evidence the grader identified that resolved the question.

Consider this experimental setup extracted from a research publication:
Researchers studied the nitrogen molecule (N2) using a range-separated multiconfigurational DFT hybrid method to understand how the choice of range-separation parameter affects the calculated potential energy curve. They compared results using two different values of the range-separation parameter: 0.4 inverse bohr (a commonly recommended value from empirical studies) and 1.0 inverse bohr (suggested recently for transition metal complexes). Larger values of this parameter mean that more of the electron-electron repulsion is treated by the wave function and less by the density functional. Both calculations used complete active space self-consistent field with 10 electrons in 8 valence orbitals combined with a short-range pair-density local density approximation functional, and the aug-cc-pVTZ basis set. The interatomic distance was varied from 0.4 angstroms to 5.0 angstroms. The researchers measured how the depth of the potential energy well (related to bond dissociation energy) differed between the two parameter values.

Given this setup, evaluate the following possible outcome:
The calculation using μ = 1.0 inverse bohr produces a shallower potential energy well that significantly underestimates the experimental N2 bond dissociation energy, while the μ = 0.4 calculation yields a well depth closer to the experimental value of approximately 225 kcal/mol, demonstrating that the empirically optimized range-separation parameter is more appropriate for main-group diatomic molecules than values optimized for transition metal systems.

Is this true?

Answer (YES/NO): NO